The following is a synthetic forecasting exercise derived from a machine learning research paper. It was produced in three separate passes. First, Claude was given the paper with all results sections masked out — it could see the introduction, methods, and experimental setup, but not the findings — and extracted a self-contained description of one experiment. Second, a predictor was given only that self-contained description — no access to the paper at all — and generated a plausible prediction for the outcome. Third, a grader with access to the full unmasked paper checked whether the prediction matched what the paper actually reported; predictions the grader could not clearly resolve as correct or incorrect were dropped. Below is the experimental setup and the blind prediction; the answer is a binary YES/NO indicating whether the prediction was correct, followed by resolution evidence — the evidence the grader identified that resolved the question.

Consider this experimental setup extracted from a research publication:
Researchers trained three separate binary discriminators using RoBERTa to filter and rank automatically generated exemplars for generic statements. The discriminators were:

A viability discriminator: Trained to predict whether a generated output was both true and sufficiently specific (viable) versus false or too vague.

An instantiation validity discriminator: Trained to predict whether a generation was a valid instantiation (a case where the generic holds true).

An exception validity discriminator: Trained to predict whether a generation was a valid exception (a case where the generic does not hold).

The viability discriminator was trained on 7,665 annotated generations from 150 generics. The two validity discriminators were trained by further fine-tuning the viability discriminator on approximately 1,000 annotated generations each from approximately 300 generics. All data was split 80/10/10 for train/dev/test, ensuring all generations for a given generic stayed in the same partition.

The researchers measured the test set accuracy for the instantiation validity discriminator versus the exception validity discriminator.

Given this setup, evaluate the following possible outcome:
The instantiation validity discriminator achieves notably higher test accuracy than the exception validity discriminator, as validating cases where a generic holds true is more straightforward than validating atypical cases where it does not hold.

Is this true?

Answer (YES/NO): NO